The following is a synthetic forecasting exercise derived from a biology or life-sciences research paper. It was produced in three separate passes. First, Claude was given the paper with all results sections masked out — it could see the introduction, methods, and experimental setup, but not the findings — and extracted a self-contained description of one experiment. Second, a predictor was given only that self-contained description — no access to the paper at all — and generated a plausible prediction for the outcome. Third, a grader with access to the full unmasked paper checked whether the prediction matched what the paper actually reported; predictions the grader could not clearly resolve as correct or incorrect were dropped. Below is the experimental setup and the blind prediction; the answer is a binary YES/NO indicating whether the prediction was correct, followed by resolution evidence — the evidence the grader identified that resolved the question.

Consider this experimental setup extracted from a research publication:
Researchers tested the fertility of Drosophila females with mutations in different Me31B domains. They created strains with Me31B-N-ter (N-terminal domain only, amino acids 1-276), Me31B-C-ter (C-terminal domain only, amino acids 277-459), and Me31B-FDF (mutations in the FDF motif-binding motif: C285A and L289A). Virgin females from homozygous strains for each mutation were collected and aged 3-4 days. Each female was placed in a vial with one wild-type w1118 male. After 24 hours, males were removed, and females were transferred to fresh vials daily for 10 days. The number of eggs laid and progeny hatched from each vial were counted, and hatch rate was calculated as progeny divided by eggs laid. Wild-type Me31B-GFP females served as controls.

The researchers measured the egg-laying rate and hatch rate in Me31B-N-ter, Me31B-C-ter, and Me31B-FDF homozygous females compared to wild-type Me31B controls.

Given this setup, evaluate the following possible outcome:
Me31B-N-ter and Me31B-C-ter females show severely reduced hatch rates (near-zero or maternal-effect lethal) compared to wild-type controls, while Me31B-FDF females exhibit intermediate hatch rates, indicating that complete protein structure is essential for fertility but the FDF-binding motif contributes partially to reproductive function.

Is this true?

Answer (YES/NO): NO